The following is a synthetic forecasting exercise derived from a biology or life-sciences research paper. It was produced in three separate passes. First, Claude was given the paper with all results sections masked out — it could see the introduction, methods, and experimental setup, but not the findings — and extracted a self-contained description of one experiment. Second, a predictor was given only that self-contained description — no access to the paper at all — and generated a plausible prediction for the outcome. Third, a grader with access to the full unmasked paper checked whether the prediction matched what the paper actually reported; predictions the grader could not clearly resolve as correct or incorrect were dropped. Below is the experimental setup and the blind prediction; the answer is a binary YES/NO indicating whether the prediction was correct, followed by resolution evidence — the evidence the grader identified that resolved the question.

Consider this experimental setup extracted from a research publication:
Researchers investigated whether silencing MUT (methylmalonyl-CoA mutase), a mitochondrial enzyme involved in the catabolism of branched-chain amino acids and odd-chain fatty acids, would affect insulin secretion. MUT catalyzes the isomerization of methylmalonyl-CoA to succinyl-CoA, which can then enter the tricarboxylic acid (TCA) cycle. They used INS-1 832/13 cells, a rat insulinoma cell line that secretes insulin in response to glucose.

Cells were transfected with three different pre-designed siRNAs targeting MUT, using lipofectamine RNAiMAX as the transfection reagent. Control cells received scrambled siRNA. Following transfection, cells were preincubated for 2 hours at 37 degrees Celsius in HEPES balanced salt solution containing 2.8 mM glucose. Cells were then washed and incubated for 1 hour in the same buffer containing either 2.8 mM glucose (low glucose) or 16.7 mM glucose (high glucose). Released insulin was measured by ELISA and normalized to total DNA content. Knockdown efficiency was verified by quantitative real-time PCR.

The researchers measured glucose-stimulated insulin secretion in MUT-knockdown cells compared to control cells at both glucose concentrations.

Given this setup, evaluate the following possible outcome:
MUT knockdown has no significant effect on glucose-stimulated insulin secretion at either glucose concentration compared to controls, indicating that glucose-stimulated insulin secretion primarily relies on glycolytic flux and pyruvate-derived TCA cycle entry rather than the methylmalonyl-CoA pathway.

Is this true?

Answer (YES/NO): NO